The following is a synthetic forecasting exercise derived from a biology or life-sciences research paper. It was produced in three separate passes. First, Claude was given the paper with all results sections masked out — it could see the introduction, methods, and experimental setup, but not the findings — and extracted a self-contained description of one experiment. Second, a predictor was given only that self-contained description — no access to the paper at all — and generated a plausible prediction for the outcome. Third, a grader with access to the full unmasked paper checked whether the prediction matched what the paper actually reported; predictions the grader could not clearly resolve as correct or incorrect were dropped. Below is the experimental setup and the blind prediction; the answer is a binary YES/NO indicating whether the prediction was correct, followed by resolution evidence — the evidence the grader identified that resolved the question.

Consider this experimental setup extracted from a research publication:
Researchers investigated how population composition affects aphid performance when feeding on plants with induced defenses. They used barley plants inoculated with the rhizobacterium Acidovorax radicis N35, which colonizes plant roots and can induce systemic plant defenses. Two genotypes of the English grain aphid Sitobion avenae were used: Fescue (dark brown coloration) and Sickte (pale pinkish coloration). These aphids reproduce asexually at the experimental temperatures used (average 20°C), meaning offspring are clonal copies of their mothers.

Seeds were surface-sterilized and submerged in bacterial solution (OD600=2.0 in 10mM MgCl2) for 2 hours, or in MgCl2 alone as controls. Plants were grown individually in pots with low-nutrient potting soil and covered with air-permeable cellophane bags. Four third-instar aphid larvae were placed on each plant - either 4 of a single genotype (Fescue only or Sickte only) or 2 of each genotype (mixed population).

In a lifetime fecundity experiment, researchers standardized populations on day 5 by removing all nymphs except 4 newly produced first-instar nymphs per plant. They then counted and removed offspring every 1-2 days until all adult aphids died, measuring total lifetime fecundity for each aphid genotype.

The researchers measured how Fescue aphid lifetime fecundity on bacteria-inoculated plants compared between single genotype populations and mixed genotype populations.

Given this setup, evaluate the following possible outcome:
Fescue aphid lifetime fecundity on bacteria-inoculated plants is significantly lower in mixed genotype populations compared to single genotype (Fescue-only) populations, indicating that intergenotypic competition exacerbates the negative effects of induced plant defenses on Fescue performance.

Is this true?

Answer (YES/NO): NO